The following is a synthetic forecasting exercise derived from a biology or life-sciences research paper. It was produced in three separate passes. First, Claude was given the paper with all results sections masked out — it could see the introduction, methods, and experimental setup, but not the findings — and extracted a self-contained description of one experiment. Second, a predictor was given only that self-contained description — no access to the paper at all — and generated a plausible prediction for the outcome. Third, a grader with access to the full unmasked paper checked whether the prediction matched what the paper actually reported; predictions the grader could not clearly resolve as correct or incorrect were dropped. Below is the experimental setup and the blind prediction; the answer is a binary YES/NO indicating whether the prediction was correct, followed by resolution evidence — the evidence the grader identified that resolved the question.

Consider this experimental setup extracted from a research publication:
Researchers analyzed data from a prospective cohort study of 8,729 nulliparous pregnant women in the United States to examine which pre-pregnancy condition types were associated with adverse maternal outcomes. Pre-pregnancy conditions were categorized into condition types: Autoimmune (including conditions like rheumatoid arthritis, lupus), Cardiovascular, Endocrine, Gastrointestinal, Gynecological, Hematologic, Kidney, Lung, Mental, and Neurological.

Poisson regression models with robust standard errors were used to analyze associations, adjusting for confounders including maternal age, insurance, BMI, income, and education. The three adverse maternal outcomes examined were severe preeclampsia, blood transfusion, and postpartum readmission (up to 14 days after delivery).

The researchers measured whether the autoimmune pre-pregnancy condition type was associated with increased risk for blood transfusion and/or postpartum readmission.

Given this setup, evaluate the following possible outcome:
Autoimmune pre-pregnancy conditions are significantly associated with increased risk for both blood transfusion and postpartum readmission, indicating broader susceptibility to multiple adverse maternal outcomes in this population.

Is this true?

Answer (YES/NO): YES